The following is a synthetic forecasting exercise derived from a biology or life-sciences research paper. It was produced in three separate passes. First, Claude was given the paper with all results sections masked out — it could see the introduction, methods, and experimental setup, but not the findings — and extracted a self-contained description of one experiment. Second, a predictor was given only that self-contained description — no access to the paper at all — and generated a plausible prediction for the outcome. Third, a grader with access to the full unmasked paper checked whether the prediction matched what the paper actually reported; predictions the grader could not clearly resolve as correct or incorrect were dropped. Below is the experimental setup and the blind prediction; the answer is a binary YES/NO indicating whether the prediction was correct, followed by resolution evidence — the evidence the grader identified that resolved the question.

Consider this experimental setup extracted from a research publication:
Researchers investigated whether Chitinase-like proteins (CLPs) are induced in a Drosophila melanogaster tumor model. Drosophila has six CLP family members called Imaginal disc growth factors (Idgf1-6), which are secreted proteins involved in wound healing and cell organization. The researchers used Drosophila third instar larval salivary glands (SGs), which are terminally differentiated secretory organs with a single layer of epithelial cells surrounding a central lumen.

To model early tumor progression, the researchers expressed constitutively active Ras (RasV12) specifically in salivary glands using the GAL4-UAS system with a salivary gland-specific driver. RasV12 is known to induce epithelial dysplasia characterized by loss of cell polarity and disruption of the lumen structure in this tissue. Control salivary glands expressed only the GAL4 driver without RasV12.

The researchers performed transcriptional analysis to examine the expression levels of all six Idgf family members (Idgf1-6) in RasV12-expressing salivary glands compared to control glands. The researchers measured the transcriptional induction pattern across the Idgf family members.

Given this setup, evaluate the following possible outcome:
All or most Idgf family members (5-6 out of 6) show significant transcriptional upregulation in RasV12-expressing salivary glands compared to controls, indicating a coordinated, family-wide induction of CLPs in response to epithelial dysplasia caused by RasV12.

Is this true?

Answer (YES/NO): NO